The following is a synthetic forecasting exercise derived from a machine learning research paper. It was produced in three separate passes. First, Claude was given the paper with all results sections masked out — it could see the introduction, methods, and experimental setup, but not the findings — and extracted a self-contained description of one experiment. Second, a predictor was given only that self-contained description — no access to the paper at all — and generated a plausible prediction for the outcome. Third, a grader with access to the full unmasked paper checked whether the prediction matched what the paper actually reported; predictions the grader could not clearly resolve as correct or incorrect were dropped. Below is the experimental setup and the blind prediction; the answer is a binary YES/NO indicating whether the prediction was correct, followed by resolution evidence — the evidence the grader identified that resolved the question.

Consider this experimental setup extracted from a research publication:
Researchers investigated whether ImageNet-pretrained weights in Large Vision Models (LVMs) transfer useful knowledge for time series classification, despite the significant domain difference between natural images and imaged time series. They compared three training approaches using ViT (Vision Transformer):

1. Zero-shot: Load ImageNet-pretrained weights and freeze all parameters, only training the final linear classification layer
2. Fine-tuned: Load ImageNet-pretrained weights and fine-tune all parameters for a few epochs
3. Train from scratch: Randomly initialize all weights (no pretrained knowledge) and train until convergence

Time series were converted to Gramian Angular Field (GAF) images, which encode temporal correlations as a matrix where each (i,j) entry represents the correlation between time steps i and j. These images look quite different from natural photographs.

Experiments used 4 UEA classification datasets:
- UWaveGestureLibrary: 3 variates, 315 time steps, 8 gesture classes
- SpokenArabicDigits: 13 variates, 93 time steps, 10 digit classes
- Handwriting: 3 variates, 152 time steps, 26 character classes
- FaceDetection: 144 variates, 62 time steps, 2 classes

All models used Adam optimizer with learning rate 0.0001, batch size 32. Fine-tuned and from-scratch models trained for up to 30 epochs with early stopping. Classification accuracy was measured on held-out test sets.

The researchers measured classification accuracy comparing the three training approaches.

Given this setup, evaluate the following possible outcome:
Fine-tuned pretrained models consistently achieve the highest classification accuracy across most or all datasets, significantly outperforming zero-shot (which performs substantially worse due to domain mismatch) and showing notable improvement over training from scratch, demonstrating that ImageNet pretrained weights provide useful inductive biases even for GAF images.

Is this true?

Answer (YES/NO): NO